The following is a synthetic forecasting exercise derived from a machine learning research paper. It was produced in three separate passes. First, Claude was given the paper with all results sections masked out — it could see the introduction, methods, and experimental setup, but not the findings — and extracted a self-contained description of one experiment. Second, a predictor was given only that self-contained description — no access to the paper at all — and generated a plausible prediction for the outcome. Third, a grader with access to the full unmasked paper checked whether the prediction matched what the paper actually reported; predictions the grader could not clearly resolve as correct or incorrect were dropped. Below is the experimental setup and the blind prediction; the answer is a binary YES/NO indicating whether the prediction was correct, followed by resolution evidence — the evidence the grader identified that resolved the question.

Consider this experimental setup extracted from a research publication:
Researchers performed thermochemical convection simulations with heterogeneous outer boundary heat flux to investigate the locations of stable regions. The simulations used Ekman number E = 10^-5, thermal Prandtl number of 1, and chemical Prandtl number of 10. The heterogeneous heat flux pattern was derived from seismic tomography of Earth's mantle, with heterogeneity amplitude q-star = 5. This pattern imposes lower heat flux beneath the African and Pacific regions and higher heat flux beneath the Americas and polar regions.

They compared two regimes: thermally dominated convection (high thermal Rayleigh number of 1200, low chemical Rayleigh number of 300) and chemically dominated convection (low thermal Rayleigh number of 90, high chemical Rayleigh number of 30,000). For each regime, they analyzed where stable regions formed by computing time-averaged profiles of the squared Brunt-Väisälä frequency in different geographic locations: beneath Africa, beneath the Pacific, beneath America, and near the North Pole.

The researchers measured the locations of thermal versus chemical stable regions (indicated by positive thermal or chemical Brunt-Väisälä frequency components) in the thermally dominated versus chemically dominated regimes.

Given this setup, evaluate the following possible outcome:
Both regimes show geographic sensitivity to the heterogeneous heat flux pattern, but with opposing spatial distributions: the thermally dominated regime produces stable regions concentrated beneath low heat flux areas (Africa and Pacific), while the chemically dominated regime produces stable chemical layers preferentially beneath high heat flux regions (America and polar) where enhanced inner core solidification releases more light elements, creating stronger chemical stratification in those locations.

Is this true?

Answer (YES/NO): NO